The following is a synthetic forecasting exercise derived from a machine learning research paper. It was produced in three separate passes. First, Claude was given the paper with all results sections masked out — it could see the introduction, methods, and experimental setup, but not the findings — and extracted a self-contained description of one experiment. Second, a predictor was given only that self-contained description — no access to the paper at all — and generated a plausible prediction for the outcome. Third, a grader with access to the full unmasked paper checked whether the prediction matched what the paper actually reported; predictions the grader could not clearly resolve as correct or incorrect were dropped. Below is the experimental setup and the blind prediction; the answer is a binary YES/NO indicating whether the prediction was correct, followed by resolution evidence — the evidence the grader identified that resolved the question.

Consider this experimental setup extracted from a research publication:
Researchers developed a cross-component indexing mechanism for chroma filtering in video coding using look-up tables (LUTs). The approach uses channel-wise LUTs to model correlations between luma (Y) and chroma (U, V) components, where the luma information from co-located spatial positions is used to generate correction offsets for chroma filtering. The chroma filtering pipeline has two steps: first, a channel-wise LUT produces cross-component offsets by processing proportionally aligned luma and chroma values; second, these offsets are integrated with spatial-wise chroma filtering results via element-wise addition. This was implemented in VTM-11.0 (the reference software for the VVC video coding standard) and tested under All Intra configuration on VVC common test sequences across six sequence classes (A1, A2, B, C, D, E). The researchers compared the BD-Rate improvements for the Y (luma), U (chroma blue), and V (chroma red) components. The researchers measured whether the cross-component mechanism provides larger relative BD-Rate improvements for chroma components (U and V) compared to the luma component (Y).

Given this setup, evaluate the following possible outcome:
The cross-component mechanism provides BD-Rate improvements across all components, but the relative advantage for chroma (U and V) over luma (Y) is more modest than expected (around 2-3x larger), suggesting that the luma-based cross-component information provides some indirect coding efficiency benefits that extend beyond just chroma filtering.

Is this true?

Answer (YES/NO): NO